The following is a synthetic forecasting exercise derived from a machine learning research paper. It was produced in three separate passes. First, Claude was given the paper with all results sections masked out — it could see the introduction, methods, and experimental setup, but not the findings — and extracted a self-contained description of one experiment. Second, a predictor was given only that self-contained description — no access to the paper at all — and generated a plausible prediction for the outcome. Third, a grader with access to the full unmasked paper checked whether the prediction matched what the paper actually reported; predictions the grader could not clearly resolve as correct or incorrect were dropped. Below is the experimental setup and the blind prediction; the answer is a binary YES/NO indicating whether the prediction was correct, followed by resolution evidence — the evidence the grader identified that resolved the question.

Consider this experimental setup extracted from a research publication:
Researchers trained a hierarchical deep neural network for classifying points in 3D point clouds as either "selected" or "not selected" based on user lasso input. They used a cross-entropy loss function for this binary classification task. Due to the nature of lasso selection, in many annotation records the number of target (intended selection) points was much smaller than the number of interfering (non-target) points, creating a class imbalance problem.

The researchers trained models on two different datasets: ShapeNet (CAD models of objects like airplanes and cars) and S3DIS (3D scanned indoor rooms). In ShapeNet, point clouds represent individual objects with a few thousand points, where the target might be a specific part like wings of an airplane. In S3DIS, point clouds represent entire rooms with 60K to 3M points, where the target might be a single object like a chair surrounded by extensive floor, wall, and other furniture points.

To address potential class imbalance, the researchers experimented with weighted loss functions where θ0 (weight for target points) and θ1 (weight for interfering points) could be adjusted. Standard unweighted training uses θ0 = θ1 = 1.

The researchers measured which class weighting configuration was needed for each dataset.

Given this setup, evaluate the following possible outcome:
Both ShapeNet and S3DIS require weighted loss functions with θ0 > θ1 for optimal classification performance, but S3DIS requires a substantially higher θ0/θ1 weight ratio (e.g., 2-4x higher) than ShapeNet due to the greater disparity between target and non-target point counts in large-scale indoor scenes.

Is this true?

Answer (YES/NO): NO